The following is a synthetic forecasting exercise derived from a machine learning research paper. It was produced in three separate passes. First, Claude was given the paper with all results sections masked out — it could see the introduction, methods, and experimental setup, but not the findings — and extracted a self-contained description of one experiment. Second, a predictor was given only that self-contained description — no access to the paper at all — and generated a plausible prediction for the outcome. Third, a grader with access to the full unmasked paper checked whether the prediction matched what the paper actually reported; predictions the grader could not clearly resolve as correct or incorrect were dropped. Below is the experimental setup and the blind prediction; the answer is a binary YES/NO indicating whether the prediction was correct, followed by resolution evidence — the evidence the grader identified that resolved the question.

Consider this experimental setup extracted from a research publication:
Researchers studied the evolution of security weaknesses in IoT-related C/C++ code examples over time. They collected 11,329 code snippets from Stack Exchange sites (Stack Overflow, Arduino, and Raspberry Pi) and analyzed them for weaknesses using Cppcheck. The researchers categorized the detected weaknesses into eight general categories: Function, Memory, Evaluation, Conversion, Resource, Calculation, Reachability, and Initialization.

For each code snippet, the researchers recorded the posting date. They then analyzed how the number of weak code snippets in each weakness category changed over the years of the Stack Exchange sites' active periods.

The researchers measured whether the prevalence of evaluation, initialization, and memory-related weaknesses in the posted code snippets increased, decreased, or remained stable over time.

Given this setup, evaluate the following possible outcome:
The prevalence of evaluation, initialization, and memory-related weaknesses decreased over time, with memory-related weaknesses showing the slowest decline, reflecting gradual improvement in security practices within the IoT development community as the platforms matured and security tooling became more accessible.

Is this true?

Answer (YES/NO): NO